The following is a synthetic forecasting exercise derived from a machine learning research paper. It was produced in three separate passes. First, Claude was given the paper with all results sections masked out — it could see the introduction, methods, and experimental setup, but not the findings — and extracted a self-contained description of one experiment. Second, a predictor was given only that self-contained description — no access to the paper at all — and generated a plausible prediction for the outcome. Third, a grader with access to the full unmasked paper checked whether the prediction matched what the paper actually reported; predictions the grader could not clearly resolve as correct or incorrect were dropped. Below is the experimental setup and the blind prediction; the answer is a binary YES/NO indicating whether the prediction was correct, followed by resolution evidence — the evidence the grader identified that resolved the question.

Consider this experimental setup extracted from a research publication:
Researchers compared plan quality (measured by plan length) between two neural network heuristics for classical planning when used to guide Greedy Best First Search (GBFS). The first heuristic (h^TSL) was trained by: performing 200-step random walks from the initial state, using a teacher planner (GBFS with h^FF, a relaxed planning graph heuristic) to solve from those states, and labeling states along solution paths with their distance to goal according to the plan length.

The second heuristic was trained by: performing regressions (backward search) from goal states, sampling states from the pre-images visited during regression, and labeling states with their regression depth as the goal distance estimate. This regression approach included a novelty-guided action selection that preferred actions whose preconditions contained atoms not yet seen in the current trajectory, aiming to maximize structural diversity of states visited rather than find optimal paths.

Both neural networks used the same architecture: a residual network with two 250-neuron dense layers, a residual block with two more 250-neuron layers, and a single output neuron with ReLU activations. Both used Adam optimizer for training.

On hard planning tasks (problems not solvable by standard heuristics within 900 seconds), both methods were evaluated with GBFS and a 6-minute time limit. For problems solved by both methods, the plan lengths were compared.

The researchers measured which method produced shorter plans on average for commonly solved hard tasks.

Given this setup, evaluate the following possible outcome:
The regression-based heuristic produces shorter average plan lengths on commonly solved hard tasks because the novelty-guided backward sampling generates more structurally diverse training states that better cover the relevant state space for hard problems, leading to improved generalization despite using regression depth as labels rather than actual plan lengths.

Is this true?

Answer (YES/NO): NO